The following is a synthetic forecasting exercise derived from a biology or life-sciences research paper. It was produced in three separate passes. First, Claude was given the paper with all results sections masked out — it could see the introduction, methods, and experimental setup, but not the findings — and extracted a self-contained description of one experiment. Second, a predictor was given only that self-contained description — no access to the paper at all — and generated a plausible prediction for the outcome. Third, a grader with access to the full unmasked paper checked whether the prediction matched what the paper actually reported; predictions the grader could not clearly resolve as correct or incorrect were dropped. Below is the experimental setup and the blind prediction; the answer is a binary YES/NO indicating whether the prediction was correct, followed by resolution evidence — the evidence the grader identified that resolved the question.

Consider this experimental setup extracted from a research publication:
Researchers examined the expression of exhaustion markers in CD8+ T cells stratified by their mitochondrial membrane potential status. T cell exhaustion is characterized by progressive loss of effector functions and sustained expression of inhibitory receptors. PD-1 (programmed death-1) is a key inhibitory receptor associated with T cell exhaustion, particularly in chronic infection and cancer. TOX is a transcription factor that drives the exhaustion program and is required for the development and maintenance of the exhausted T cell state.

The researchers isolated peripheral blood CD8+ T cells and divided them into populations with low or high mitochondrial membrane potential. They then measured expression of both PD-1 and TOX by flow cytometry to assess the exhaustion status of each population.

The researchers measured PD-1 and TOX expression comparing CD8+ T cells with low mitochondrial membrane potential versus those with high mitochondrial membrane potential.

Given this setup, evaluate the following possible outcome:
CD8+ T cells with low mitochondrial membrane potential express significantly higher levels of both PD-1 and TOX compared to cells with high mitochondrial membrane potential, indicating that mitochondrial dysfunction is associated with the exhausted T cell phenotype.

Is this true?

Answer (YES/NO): NO